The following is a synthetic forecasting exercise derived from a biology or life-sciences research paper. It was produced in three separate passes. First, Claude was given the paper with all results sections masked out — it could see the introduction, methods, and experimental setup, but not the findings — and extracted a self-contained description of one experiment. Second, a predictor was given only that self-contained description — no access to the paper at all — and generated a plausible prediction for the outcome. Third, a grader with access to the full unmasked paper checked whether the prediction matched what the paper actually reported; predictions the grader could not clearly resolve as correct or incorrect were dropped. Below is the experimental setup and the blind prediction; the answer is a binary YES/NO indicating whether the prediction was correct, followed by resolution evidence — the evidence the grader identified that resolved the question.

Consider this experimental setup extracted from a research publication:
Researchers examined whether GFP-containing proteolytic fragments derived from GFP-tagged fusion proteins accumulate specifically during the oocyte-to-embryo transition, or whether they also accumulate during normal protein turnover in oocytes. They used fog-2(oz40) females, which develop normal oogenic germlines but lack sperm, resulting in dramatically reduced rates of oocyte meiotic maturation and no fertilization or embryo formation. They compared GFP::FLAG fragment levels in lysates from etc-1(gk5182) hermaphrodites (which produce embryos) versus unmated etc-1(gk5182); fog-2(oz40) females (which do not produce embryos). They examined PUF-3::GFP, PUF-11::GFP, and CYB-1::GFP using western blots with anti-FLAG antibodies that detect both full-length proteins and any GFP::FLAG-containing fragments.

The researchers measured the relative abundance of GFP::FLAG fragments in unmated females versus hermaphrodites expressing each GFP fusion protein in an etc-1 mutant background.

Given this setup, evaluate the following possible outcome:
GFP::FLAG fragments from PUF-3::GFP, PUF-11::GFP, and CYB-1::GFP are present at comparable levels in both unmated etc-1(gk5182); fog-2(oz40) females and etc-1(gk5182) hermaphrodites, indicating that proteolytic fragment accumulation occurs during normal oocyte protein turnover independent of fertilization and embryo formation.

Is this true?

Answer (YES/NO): NO